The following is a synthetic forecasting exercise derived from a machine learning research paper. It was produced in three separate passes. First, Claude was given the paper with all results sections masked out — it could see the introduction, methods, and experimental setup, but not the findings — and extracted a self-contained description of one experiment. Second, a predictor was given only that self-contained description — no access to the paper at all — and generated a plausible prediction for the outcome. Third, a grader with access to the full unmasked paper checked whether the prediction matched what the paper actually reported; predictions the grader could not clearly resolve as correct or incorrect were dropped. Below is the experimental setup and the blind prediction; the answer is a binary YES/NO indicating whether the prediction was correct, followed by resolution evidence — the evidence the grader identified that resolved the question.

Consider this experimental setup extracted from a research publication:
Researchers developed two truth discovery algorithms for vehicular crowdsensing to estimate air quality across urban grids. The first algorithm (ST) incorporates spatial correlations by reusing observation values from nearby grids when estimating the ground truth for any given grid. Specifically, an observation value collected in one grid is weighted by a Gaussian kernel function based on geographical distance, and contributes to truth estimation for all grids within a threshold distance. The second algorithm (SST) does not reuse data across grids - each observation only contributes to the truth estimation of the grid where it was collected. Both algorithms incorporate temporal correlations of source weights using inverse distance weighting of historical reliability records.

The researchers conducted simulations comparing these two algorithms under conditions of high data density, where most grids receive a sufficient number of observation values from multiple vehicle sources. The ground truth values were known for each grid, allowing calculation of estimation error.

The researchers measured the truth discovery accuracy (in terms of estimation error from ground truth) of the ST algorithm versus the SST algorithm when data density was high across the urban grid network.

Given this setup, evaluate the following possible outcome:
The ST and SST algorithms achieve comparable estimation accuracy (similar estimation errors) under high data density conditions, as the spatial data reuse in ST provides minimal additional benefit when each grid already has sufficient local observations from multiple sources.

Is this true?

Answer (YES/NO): NO